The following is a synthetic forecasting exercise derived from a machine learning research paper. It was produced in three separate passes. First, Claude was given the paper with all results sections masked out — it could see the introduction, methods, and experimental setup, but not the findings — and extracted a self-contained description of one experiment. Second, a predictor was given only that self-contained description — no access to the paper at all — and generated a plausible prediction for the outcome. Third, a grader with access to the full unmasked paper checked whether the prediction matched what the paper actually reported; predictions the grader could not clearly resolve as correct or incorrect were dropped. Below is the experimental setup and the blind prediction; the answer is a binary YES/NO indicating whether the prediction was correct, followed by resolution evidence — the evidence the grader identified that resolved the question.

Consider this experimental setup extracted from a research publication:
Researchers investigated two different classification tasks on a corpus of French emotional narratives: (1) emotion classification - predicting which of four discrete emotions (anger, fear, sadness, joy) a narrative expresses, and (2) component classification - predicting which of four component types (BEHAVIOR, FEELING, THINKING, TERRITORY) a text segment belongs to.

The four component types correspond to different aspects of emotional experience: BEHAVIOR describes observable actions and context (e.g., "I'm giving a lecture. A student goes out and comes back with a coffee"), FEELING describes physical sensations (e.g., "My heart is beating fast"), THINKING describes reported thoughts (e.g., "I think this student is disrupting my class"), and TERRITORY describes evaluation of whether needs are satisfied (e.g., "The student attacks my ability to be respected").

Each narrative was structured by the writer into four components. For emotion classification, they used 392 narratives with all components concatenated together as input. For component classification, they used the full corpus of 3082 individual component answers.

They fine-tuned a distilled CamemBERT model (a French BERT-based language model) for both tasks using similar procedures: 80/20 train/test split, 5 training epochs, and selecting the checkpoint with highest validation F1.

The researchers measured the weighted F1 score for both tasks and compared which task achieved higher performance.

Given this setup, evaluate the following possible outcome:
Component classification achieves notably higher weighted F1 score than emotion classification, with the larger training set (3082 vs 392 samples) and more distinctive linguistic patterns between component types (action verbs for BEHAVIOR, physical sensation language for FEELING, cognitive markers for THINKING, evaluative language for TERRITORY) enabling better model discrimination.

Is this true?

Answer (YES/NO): YES